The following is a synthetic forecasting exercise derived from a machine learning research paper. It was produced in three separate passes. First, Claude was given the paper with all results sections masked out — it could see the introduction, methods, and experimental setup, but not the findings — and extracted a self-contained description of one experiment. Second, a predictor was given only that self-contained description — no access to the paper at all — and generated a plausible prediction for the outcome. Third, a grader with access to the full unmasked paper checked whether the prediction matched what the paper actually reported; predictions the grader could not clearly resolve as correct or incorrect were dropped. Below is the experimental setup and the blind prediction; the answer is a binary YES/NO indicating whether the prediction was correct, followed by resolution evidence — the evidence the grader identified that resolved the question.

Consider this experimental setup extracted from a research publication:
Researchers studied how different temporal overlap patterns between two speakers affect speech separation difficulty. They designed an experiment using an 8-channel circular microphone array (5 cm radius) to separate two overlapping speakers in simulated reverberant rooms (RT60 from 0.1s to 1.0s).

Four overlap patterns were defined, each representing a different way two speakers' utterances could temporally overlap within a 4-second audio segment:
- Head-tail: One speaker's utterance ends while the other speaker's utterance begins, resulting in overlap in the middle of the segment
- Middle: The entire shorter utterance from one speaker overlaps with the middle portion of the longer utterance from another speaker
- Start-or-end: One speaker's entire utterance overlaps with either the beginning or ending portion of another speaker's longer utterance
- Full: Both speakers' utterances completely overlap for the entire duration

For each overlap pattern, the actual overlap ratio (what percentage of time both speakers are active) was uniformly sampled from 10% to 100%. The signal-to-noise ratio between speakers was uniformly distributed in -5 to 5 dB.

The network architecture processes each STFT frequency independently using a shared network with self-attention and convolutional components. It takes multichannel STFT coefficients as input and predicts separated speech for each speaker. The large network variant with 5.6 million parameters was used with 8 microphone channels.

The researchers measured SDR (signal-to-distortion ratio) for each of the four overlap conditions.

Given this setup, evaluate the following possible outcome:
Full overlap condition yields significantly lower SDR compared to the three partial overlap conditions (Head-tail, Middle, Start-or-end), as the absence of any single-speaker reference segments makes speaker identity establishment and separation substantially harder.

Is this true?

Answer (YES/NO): YES